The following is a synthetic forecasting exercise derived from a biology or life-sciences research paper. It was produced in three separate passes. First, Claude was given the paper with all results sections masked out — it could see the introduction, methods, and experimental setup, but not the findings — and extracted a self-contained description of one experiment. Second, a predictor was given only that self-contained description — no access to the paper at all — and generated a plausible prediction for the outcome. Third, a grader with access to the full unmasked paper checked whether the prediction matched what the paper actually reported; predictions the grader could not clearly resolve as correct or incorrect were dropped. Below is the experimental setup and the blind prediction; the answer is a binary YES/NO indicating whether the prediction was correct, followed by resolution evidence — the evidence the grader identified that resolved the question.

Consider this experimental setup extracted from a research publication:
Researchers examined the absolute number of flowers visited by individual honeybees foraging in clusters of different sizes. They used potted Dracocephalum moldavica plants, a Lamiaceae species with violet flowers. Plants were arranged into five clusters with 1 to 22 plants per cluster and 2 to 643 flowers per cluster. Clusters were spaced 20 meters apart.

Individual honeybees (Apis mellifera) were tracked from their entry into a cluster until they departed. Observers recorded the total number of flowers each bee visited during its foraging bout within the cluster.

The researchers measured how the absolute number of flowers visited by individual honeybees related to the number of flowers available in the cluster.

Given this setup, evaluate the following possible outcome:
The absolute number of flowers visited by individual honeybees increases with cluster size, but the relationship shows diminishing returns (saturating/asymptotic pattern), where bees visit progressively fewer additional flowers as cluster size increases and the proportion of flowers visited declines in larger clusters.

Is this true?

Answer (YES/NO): YES